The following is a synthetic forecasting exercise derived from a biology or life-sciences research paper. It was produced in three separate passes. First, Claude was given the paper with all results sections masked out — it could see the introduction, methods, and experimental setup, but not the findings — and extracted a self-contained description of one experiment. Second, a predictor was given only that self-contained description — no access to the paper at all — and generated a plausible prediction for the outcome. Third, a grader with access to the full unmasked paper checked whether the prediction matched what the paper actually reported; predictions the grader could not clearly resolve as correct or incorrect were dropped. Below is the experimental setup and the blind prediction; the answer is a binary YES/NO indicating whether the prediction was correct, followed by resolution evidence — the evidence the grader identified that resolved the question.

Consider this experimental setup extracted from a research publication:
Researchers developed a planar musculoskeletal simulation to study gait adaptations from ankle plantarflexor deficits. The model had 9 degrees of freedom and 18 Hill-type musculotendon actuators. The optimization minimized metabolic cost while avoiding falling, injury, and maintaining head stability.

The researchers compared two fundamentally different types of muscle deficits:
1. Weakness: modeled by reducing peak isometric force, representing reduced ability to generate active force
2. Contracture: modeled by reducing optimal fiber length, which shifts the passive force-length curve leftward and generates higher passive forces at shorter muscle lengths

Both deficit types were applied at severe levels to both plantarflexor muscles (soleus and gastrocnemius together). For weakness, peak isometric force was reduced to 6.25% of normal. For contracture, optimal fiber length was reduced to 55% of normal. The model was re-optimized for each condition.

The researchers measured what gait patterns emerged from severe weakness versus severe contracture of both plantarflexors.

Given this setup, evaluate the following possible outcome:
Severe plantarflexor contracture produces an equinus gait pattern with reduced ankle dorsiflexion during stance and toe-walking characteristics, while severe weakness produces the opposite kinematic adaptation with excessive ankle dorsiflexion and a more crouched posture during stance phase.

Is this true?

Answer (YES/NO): NO